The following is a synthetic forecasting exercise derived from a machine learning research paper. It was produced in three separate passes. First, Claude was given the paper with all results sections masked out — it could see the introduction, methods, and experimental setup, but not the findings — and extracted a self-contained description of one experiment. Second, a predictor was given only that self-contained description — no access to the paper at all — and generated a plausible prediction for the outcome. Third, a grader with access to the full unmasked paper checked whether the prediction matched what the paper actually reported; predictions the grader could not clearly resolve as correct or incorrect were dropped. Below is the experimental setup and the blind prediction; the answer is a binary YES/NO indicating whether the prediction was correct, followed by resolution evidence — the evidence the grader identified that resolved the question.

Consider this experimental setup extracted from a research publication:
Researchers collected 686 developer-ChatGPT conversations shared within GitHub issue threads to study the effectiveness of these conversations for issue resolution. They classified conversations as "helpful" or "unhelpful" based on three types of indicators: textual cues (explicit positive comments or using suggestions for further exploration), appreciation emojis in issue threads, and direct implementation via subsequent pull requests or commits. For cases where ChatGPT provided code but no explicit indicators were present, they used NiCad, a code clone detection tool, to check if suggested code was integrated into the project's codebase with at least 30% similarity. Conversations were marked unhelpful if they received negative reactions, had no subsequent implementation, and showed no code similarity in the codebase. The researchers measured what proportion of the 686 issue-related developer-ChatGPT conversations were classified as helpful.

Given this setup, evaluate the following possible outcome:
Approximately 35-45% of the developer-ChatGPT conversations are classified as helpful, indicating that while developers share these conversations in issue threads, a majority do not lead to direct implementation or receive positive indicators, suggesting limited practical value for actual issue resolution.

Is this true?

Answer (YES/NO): NO